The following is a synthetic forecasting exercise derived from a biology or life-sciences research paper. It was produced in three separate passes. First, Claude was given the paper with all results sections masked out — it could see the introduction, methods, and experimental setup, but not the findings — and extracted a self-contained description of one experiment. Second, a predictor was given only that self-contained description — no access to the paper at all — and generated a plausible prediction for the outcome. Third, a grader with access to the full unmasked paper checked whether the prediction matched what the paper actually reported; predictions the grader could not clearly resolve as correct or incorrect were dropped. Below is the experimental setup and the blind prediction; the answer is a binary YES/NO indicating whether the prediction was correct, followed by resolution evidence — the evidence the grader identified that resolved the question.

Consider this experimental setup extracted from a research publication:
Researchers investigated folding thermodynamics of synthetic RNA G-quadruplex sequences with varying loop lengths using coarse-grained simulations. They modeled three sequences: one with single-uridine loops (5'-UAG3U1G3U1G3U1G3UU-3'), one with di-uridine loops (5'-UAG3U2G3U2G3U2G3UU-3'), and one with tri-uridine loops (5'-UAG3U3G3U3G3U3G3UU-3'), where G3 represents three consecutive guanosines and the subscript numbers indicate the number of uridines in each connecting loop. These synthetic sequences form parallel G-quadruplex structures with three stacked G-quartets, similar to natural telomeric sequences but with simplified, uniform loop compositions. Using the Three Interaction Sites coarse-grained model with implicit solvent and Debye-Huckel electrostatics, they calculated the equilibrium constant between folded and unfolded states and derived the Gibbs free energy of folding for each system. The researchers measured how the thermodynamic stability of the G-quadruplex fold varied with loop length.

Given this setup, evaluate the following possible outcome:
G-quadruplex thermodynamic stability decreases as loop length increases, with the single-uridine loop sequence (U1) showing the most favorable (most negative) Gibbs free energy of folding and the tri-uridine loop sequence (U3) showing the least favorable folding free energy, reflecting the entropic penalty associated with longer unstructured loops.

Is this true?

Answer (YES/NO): YES